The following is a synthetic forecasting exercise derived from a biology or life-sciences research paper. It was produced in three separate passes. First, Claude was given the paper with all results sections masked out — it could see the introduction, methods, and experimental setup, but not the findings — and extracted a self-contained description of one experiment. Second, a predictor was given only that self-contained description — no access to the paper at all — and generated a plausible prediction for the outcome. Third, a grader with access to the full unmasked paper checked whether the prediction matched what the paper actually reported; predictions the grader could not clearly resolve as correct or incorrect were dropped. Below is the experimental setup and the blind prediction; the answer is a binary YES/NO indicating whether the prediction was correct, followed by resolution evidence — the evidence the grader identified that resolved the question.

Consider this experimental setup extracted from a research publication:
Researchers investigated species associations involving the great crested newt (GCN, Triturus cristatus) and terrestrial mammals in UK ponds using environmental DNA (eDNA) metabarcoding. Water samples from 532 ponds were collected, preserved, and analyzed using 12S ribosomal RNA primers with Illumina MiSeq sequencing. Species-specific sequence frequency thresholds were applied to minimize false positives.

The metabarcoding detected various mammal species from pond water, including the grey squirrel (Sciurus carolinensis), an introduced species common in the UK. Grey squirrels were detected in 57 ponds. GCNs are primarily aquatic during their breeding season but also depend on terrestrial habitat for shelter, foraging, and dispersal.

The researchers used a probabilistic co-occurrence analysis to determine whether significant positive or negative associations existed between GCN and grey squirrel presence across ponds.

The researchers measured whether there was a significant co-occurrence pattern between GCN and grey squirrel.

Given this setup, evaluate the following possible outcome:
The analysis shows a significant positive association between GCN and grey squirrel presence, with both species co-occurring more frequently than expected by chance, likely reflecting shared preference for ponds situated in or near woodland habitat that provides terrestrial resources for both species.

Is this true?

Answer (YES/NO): NO